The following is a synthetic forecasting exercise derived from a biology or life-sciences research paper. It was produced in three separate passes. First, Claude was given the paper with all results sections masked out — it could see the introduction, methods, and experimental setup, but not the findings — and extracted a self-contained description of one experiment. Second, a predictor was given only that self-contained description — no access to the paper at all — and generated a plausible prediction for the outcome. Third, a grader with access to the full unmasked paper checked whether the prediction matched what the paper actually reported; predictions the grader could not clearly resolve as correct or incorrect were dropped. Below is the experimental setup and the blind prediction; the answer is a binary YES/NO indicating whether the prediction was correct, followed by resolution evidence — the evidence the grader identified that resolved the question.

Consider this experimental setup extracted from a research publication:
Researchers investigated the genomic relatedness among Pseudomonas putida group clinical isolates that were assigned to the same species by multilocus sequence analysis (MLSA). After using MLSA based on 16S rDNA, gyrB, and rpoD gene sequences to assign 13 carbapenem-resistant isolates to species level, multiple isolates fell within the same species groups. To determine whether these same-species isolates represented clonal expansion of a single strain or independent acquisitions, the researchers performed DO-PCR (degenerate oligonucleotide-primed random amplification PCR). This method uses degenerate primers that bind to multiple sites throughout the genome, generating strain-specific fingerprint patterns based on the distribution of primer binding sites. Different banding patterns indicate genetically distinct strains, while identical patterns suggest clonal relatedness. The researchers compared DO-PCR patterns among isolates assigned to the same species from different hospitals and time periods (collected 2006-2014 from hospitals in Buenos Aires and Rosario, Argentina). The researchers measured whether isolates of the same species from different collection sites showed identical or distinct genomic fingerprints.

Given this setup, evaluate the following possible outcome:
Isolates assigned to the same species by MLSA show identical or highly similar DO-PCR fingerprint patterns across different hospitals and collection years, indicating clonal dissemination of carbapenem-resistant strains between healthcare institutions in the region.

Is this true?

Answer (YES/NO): NO